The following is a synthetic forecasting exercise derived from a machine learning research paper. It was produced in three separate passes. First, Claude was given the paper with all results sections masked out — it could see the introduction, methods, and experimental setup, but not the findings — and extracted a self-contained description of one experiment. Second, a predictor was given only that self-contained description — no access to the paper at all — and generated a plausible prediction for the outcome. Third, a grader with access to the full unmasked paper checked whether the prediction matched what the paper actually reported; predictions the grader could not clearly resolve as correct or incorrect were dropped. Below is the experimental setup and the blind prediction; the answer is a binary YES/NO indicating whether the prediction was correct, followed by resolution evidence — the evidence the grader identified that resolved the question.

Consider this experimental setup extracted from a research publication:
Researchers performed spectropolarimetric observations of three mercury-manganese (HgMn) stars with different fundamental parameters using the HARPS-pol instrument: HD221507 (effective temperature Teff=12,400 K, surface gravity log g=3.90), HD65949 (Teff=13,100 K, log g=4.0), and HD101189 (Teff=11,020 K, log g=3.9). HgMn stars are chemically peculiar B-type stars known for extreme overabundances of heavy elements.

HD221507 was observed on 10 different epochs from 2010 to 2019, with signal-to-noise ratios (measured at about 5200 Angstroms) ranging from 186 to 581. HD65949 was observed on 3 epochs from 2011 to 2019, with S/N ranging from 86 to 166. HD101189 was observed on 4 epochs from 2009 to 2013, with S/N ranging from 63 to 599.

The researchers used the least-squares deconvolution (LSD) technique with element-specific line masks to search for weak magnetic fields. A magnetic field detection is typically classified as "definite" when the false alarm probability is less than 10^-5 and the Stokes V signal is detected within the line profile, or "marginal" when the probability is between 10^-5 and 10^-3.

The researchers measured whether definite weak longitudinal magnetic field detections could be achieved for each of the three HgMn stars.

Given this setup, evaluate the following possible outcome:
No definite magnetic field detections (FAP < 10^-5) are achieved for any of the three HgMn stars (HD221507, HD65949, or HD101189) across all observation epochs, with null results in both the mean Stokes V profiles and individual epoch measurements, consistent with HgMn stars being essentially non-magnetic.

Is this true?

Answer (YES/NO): NO